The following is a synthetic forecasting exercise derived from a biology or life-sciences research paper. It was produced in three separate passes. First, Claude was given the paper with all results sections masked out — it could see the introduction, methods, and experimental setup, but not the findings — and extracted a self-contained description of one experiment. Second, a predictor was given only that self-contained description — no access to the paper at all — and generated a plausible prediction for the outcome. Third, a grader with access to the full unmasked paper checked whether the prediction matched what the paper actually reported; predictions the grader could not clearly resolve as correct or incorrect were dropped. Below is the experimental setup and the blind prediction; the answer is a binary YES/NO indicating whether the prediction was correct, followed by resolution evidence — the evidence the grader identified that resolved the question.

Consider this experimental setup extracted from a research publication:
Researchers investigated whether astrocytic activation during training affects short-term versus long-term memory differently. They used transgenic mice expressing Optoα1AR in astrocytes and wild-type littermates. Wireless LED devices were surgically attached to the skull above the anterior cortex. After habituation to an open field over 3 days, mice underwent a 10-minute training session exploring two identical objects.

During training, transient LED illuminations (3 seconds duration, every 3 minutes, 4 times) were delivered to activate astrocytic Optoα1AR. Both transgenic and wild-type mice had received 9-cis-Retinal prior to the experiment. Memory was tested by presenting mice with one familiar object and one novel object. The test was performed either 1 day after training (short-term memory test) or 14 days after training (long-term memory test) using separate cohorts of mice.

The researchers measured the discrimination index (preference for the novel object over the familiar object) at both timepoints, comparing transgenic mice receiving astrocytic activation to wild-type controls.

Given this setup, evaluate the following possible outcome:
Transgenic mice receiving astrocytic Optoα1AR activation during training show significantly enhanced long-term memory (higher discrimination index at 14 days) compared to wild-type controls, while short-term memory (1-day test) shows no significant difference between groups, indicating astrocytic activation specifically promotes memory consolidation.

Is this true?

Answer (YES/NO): YES